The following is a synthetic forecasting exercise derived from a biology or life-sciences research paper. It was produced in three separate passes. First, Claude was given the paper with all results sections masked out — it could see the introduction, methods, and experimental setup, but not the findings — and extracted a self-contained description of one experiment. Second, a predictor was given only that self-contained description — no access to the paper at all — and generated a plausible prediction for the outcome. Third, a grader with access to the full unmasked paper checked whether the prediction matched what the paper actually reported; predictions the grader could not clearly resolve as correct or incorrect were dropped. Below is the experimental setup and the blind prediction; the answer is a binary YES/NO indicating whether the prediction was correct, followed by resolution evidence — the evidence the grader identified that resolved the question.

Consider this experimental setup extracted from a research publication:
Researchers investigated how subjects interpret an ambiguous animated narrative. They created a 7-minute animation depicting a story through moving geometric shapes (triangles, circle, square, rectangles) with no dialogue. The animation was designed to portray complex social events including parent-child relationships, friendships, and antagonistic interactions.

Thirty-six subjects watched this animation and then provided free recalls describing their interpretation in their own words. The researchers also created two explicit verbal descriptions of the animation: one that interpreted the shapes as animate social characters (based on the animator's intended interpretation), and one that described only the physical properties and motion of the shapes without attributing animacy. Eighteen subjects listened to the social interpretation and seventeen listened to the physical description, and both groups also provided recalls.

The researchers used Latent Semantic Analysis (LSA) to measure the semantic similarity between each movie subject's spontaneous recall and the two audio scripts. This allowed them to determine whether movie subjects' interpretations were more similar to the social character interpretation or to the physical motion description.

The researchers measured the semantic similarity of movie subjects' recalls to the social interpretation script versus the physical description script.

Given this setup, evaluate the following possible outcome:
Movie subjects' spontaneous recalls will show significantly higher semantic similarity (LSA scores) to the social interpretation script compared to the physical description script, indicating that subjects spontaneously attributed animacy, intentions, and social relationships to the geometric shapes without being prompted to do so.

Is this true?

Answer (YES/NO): YES